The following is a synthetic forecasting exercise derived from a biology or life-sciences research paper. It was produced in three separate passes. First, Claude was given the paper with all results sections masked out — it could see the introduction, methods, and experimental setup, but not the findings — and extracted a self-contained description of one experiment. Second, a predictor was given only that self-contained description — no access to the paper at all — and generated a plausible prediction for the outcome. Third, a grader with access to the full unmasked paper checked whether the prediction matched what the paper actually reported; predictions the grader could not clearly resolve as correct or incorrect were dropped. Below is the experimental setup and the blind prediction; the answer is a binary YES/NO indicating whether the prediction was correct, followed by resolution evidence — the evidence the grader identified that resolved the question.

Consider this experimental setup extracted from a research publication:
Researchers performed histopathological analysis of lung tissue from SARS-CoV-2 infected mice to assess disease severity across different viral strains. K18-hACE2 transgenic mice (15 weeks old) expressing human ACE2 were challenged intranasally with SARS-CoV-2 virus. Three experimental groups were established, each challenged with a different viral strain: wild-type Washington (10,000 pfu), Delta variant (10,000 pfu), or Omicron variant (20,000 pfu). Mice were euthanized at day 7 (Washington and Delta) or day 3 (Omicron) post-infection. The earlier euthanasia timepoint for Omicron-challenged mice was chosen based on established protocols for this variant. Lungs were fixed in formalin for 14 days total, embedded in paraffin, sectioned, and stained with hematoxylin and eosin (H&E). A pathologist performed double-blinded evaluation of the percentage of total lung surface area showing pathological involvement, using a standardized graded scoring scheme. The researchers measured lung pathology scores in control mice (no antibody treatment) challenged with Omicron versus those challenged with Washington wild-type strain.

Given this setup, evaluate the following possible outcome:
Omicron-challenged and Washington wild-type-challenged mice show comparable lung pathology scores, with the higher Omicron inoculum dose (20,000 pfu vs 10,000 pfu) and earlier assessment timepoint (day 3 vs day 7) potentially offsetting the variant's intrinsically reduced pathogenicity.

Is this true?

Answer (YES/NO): NO